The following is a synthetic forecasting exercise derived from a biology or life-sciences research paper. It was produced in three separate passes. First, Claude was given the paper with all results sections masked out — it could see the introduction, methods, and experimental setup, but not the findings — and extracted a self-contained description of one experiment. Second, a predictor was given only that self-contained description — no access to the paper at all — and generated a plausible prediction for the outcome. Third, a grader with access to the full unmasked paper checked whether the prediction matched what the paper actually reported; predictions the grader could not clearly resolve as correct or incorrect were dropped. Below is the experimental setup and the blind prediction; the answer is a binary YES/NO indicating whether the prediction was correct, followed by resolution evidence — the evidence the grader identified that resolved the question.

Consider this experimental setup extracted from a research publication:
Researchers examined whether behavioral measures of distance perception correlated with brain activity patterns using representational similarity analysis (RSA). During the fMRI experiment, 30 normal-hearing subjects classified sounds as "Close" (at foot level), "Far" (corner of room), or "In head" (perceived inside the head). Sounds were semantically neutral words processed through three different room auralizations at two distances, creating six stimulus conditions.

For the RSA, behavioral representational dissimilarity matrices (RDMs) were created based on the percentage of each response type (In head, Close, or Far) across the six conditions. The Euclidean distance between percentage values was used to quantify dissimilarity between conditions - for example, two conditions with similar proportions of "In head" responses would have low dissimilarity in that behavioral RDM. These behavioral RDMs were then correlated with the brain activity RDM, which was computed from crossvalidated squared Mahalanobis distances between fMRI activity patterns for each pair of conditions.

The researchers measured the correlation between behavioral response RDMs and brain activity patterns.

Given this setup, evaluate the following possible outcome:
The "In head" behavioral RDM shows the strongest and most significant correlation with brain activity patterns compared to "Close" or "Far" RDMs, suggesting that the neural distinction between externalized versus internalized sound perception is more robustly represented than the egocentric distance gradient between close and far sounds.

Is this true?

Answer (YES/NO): NO